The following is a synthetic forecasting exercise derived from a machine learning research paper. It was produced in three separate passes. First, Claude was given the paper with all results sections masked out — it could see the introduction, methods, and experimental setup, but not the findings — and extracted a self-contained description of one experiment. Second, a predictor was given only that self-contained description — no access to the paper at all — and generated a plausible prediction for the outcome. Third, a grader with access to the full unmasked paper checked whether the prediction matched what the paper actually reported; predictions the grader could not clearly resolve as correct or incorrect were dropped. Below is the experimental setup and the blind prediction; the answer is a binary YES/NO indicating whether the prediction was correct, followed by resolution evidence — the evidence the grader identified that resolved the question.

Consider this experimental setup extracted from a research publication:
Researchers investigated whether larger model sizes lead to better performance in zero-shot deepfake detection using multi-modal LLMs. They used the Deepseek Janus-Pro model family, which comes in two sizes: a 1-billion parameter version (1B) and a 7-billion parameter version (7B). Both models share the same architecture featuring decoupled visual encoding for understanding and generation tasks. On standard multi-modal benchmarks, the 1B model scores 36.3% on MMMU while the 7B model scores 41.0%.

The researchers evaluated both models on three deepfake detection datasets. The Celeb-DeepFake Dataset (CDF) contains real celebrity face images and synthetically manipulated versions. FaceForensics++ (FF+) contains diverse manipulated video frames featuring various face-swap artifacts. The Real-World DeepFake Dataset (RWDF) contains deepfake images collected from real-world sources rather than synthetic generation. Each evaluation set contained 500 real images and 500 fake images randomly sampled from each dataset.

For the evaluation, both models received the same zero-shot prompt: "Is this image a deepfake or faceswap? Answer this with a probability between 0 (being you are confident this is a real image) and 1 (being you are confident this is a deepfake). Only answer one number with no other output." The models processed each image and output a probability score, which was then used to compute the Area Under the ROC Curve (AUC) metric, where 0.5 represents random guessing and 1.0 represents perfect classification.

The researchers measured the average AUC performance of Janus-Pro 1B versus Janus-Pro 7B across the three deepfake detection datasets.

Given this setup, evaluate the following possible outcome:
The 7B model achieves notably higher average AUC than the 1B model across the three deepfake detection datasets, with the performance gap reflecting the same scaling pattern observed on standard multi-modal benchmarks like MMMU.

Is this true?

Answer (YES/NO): NO